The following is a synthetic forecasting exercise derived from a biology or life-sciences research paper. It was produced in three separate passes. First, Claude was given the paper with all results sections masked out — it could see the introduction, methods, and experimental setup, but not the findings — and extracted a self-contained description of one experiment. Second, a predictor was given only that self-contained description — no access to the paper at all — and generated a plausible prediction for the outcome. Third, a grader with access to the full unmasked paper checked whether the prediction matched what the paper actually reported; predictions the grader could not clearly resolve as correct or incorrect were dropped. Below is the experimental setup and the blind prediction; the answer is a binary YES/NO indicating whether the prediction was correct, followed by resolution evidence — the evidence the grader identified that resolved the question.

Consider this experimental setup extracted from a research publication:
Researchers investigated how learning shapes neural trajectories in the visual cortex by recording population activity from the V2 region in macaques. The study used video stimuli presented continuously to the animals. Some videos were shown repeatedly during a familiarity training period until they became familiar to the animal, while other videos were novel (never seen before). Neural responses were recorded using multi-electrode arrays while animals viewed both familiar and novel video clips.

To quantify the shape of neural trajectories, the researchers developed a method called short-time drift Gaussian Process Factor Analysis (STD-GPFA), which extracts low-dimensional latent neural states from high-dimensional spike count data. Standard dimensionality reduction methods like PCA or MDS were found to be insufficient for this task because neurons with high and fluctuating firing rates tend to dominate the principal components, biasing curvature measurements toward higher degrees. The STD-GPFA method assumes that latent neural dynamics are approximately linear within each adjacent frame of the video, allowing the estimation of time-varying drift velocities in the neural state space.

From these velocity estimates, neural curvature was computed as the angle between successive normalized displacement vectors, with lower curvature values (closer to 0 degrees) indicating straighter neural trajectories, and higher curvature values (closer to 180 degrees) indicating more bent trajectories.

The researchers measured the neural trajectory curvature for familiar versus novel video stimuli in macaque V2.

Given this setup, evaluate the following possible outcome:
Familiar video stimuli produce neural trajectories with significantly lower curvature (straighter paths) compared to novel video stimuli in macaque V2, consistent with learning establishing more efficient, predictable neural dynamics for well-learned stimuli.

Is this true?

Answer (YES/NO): YES